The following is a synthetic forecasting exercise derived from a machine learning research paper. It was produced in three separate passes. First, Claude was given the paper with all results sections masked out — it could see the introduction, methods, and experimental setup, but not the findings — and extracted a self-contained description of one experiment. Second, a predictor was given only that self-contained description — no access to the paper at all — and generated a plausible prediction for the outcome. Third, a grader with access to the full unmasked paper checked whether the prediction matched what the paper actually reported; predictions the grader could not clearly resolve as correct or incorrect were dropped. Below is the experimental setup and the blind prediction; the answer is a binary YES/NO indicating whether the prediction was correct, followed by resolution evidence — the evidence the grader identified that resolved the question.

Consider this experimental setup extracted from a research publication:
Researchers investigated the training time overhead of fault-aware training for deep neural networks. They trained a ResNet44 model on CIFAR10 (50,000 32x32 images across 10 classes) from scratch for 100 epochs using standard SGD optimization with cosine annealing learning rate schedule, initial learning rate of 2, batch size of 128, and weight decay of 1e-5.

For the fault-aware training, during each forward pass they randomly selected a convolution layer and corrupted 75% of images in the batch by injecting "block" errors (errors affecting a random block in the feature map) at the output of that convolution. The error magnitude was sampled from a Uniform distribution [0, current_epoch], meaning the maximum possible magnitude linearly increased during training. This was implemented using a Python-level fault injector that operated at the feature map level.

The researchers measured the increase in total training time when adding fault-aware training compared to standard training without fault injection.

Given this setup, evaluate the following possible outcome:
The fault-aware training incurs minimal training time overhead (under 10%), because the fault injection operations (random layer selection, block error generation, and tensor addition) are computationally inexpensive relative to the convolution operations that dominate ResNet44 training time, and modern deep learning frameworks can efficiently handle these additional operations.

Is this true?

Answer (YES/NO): NO